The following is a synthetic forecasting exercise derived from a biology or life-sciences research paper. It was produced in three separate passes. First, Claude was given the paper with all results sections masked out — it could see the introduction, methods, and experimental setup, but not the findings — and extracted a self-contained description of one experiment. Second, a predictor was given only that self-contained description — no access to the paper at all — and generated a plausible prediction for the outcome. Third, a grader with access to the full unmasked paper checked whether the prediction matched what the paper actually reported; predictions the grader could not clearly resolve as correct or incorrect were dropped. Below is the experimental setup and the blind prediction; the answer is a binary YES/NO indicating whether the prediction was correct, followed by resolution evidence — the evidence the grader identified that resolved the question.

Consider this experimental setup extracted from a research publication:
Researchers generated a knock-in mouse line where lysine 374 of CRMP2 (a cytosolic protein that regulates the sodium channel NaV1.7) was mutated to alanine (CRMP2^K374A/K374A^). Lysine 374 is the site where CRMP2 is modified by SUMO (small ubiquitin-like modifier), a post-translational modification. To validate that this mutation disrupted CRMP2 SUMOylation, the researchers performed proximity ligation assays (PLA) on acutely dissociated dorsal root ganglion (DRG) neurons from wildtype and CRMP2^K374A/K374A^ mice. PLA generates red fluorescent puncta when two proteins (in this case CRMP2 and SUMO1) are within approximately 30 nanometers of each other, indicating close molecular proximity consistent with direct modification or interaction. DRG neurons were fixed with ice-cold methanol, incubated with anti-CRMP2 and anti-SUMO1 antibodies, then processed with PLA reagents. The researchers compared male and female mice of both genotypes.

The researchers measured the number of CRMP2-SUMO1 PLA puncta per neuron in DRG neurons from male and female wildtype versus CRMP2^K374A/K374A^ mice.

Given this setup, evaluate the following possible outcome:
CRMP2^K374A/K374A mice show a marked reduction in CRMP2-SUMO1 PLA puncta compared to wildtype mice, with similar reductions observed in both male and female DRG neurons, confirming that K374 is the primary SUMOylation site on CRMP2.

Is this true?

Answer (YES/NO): YES